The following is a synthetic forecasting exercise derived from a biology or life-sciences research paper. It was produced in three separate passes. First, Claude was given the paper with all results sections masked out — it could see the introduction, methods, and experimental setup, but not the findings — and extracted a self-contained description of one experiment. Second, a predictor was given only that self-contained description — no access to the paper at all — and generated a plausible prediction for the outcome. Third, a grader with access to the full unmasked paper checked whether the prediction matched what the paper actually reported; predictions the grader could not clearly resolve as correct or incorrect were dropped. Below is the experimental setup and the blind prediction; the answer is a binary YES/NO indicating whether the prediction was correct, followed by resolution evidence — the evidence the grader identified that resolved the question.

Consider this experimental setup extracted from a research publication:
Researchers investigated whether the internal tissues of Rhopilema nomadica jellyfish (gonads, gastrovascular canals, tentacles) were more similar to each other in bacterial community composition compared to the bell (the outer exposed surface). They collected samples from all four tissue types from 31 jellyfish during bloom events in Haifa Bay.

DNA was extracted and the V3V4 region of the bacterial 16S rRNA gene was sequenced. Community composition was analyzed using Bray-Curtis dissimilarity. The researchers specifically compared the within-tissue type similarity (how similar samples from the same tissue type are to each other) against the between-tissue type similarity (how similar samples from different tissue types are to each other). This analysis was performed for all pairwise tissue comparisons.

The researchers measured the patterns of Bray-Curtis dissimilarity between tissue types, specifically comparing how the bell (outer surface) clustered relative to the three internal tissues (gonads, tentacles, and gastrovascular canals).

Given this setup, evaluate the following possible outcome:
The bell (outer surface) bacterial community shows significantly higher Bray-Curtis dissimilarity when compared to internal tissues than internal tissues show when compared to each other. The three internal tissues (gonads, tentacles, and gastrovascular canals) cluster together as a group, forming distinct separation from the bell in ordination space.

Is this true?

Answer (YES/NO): NO